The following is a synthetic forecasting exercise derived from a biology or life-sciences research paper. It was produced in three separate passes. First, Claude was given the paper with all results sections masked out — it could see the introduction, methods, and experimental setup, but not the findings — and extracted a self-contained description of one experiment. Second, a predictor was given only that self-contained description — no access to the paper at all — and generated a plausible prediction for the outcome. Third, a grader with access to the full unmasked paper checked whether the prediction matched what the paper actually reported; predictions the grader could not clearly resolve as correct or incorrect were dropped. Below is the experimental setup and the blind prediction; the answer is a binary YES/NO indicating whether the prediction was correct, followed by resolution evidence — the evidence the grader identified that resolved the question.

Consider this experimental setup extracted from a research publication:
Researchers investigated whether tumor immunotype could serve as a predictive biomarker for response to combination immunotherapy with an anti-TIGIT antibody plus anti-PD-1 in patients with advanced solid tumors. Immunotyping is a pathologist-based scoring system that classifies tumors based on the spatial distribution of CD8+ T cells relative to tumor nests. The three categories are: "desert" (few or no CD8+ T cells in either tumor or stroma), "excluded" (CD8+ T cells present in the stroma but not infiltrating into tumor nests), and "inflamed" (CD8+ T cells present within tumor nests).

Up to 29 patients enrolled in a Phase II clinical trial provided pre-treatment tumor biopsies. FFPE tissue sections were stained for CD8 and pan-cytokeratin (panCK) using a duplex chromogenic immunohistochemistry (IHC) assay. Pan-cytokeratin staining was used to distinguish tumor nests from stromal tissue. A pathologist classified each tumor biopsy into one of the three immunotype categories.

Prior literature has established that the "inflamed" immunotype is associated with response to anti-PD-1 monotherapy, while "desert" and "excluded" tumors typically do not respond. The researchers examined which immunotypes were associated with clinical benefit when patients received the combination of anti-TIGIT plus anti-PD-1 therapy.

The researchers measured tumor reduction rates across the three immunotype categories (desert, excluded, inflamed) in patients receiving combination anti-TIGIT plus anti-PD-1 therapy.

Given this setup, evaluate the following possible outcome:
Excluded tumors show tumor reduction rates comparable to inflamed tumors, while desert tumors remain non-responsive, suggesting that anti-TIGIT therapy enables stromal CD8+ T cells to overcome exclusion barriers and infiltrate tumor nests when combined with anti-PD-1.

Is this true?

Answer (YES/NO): YES